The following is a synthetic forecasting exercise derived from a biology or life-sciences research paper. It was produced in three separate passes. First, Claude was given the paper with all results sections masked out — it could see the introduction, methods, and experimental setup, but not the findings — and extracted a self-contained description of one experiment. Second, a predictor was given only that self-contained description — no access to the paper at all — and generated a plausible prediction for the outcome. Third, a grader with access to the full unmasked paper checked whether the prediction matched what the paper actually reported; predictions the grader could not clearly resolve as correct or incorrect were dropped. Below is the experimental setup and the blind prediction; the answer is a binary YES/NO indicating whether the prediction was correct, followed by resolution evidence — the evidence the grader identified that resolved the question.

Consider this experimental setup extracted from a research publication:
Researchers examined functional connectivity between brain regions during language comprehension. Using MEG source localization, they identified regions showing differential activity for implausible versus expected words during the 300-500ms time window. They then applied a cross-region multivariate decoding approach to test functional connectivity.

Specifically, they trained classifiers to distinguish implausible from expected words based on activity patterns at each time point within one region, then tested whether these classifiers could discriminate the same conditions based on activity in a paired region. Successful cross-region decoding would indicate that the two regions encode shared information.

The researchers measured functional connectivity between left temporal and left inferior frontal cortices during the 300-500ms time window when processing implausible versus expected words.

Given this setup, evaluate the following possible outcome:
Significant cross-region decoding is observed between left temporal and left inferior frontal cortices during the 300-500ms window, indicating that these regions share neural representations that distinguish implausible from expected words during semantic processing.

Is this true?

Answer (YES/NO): YES